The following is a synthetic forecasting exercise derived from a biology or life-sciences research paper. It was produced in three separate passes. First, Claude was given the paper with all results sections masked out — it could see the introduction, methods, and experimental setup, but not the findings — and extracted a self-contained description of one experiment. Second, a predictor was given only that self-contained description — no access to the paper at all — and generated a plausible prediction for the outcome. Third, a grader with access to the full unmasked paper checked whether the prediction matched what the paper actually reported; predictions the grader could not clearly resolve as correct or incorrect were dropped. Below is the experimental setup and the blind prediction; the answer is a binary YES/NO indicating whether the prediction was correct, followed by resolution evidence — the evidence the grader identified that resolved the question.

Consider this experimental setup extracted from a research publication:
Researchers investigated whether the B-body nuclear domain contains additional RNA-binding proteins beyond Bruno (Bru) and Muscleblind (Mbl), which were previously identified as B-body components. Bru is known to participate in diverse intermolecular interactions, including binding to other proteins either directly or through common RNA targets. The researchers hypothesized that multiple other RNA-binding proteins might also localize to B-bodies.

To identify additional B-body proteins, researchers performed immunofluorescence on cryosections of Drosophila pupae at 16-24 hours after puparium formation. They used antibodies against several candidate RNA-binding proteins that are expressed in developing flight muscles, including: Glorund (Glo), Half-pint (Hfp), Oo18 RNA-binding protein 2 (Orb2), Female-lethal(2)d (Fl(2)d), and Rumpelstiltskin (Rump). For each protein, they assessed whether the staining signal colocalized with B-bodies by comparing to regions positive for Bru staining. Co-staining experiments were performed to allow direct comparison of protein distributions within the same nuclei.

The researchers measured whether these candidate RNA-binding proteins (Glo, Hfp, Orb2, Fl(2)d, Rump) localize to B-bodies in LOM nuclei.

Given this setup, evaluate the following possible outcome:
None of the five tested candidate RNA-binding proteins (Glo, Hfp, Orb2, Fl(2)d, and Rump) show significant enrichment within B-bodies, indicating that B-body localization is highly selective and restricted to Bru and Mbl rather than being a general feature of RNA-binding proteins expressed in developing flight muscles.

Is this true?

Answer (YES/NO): NO